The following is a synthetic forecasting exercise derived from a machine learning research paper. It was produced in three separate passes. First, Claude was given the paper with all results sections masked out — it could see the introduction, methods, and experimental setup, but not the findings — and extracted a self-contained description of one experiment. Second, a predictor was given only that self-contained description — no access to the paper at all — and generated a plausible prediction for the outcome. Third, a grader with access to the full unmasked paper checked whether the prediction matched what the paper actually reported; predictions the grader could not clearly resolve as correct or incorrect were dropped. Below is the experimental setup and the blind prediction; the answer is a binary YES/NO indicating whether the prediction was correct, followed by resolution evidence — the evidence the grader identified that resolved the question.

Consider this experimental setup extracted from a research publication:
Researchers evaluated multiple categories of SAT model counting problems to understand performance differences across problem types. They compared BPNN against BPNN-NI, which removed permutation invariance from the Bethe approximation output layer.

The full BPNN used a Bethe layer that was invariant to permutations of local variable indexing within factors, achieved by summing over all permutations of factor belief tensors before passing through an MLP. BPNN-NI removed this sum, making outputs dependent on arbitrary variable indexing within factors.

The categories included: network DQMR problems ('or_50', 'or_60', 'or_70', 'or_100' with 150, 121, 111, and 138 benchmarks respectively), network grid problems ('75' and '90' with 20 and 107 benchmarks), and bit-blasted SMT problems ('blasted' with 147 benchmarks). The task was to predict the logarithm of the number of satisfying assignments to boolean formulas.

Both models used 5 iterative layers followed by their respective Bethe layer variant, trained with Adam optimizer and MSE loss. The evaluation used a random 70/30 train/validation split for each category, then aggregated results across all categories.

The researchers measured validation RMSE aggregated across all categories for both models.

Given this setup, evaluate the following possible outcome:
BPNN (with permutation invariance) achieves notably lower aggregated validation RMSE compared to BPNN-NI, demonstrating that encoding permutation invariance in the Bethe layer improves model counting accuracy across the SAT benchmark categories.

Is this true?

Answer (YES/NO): YES